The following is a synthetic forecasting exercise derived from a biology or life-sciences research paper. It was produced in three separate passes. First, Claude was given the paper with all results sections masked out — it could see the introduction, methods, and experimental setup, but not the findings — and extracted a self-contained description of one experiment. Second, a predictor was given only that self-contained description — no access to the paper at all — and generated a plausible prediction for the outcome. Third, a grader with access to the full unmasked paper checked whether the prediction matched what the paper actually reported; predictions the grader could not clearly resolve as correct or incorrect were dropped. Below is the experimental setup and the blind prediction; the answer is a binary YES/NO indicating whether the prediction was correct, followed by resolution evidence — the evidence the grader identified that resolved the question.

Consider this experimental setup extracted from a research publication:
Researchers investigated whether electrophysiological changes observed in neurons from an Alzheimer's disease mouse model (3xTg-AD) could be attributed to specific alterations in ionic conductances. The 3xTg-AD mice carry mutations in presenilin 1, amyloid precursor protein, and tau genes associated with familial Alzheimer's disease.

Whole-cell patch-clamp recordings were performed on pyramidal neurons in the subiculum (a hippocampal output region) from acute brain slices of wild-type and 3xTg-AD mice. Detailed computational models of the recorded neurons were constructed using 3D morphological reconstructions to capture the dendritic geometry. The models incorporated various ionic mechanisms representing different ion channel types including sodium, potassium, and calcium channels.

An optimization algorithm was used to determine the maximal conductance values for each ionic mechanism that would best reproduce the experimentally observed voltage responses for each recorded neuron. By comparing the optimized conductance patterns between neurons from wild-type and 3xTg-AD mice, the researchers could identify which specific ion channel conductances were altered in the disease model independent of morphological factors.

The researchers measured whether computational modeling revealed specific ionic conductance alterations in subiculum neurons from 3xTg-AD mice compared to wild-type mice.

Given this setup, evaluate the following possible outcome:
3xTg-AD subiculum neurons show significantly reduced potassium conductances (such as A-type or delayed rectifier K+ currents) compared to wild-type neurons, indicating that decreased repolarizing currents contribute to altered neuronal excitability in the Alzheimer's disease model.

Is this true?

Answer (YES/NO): NO